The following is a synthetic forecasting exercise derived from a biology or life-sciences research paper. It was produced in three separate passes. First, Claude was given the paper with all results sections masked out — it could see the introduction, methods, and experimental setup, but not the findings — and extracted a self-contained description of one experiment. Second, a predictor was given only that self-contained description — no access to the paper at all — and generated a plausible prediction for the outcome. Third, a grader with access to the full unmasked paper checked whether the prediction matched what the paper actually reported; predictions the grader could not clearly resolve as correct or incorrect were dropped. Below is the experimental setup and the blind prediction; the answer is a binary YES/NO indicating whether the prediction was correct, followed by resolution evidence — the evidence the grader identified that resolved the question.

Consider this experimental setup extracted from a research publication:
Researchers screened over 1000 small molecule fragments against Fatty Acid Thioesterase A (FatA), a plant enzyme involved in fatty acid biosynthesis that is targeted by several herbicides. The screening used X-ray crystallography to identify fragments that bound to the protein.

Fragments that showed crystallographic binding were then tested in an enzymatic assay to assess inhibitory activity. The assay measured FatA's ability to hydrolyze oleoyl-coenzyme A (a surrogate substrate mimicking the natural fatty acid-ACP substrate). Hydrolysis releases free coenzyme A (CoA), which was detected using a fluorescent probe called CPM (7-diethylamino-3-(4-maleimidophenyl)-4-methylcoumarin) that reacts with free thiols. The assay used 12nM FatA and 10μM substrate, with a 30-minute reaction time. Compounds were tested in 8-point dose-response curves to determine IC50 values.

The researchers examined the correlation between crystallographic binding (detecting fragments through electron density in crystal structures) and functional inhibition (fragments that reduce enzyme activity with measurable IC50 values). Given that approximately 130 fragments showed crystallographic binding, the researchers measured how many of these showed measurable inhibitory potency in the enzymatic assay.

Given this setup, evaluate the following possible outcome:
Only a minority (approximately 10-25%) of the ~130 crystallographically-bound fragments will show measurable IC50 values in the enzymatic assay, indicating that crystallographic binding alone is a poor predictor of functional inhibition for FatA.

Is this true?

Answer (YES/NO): YES